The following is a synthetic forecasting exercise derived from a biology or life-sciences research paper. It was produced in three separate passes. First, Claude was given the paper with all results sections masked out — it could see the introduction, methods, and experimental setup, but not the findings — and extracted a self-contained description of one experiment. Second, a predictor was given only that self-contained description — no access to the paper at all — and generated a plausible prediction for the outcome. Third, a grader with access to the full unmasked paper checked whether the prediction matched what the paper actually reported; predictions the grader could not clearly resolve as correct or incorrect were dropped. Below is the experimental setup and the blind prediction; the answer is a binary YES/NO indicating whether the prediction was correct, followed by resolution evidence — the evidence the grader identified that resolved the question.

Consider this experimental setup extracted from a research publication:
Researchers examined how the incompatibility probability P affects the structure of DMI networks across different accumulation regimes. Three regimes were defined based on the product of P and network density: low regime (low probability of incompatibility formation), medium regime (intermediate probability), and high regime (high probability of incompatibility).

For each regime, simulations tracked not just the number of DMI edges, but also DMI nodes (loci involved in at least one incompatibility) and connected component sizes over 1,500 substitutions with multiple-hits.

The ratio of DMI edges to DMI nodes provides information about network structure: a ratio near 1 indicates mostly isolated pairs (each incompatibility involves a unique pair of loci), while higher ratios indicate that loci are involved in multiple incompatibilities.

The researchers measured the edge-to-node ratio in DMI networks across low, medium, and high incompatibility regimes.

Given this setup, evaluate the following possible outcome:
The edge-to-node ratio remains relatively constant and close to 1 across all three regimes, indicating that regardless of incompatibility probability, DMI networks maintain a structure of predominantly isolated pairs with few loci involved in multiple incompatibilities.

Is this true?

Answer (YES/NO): NO